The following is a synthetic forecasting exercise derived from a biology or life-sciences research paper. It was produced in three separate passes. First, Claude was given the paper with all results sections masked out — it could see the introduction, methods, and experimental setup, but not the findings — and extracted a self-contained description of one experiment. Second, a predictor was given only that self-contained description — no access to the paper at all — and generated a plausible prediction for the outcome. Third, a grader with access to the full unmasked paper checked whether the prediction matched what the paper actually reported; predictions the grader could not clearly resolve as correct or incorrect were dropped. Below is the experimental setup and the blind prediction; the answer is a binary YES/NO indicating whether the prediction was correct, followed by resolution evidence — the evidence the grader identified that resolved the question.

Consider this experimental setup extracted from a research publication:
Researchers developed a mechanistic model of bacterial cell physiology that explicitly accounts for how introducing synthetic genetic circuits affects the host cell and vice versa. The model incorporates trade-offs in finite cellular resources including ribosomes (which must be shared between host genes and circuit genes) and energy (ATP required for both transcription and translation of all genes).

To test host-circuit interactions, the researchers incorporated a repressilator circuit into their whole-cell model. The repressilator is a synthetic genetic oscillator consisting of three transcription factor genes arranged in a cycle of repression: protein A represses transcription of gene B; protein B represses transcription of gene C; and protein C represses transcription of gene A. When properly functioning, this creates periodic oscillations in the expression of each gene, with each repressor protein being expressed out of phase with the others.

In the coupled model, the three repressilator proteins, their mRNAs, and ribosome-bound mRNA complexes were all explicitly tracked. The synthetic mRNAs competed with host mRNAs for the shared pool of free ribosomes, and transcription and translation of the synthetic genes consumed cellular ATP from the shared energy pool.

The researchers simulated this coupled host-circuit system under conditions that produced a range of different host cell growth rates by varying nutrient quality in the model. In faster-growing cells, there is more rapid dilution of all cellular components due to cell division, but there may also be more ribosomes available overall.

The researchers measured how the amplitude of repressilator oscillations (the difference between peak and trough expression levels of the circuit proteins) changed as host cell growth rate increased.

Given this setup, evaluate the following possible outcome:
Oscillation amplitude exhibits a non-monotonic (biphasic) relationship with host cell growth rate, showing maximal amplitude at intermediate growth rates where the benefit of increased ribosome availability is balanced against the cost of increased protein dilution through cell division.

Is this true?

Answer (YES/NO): NO